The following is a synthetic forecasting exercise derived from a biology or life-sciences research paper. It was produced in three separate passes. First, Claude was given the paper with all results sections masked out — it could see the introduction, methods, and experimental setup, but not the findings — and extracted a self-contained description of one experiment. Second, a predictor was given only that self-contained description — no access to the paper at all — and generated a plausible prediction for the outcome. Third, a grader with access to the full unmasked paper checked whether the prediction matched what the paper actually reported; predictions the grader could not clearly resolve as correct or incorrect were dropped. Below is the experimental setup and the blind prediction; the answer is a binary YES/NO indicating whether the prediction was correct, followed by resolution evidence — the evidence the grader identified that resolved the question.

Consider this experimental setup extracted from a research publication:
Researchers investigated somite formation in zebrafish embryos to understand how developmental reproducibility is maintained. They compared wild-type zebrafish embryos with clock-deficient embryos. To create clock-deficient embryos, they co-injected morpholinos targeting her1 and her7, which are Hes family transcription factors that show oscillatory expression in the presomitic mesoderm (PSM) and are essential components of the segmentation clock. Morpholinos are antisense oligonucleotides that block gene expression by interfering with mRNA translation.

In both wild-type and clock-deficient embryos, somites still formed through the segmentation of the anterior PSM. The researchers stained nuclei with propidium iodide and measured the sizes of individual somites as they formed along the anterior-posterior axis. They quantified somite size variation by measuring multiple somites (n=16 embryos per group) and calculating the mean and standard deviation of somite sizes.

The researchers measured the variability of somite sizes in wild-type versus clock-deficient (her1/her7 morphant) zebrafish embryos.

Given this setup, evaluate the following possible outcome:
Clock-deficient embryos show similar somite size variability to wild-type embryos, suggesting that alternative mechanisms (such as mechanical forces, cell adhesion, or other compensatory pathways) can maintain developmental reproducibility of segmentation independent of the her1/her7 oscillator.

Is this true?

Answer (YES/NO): NO